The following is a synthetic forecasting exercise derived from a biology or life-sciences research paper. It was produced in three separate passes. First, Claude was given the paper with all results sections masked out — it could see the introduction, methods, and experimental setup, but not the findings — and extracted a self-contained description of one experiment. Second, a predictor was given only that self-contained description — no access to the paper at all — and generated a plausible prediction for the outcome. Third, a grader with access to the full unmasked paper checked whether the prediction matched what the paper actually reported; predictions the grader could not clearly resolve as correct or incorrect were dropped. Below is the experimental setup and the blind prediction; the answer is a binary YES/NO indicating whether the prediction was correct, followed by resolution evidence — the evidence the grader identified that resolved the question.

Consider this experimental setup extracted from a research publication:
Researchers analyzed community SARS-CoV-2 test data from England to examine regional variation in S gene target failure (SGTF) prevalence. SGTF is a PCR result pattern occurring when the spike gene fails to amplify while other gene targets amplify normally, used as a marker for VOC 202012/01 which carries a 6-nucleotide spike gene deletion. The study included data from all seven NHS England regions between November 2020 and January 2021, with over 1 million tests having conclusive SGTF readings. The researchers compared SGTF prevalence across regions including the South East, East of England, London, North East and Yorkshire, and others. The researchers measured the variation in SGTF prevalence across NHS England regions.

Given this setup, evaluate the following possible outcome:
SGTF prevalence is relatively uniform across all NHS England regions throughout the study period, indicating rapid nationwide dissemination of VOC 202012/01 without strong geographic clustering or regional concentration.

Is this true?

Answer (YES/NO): NO